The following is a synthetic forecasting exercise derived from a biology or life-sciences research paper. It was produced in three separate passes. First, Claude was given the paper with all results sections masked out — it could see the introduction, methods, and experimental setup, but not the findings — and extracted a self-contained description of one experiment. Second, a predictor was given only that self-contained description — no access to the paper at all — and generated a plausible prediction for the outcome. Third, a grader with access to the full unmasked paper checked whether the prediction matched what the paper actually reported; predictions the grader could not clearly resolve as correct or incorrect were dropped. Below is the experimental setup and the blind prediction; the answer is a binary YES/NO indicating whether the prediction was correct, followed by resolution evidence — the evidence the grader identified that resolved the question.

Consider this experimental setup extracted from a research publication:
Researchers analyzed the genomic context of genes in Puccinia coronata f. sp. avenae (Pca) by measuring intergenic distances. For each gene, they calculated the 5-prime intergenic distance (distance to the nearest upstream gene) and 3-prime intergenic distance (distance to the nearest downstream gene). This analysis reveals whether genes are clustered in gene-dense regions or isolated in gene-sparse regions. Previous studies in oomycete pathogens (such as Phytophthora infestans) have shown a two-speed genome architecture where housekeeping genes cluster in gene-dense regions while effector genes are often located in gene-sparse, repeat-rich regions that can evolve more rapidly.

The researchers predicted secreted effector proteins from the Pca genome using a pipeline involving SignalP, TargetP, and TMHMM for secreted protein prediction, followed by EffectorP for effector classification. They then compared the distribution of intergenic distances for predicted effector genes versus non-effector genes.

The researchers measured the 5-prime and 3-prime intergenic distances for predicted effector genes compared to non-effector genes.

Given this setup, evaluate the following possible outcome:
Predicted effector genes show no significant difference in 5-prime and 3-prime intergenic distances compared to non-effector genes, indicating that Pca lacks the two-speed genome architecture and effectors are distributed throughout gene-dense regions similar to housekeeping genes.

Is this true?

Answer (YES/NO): YES